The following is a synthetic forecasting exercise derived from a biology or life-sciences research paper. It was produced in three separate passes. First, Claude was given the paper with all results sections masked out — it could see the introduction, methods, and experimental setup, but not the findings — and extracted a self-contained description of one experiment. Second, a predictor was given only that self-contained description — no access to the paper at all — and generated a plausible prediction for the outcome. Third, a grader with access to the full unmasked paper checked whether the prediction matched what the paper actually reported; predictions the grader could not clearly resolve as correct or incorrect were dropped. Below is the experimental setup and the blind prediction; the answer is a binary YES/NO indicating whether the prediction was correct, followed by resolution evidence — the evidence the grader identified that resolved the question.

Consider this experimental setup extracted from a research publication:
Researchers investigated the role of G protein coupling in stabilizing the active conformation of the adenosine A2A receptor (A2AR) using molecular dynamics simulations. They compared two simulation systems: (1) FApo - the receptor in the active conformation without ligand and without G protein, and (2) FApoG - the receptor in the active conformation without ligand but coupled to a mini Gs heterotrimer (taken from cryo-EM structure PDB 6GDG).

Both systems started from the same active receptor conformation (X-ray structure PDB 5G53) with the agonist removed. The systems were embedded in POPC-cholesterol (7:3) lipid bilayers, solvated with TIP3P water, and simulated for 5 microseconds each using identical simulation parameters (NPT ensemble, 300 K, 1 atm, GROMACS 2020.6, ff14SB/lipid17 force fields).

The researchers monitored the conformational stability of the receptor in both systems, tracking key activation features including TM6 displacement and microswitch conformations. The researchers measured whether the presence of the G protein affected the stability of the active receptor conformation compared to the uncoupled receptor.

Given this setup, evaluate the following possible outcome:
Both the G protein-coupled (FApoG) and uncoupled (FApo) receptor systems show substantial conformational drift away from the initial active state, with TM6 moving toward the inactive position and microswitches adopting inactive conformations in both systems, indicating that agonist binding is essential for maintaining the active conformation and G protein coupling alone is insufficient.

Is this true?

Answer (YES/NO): NO